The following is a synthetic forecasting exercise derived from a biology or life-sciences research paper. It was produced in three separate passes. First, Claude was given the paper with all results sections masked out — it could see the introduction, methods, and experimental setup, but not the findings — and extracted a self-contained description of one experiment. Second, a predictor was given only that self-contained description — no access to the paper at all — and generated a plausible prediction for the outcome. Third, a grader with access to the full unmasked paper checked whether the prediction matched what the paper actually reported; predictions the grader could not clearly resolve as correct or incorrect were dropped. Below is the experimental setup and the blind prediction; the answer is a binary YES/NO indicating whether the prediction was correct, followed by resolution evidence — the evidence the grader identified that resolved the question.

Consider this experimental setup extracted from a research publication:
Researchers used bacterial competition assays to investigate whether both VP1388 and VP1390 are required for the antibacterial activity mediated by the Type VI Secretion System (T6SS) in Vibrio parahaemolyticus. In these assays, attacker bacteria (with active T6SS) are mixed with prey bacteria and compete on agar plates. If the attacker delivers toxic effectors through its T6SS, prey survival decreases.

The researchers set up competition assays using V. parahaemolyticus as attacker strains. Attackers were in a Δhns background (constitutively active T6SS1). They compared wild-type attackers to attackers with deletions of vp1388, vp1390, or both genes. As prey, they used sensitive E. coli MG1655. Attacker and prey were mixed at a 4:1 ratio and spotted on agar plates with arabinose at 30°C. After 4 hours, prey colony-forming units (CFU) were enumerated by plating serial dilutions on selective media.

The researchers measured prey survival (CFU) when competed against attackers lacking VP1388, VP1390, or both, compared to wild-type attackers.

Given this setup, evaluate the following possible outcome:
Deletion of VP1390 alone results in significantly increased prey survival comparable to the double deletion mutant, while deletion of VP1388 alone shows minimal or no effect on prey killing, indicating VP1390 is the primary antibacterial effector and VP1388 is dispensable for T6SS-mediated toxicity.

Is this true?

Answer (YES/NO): NO